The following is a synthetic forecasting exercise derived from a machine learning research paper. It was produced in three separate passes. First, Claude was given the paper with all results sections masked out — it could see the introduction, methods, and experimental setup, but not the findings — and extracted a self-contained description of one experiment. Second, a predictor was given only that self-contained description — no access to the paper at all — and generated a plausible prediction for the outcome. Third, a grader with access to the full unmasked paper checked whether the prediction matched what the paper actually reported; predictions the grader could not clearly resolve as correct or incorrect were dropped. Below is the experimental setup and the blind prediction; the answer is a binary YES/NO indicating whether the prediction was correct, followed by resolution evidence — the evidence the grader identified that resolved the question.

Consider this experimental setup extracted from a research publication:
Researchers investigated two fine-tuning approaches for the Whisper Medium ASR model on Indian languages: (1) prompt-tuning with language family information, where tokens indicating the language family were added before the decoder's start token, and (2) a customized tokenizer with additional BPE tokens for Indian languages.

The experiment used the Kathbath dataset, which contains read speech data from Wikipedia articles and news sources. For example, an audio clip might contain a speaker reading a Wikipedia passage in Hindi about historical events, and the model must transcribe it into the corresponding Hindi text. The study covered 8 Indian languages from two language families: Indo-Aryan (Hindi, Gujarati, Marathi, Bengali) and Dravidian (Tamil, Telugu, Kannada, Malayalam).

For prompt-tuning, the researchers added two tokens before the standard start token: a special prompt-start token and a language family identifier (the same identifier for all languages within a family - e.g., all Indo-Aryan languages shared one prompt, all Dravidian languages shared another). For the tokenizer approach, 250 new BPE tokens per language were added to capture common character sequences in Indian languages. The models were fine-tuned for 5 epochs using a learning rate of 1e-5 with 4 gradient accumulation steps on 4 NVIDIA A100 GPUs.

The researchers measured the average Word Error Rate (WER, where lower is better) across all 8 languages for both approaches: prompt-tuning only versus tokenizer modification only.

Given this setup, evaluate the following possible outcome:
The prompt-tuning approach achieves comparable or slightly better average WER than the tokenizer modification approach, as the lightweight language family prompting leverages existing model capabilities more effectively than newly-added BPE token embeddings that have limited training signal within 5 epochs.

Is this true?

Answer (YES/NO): YES